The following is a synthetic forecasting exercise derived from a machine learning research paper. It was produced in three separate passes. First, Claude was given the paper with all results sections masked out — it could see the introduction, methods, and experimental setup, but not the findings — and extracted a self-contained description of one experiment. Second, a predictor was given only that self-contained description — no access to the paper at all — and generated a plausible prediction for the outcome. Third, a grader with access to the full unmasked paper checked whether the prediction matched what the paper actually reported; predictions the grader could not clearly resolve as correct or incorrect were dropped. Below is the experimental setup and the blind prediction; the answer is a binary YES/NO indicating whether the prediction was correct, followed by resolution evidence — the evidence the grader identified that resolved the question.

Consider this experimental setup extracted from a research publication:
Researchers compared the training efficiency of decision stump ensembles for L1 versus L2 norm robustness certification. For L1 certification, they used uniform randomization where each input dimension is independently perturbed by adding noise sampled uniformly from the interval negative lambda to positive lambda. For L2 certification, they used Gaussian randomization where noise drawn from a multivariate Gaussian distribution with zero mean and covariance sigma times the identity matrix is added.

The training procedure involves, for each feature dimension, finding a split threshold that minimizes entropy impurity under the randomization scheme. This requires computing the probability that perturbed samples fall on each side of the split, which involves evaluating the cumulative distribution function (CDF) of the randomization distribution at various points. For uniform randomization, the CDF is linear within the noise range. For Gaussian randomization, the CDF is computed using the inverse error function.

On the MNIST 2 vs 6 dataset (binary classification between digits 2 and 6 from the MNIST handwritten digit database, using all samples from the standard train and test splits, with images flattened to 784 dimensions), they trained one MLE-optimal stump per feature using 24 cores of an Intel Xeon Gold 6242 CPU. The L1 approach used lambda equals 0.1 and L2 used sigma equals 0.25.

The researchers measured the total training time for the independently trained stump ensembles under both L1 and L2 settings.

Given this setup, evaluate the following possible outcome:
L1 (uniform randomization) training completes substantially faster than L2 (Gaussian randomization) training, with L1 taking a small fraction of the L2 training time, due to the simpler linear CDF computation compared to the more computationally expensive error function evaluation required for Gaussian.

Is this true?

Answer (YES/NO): NO